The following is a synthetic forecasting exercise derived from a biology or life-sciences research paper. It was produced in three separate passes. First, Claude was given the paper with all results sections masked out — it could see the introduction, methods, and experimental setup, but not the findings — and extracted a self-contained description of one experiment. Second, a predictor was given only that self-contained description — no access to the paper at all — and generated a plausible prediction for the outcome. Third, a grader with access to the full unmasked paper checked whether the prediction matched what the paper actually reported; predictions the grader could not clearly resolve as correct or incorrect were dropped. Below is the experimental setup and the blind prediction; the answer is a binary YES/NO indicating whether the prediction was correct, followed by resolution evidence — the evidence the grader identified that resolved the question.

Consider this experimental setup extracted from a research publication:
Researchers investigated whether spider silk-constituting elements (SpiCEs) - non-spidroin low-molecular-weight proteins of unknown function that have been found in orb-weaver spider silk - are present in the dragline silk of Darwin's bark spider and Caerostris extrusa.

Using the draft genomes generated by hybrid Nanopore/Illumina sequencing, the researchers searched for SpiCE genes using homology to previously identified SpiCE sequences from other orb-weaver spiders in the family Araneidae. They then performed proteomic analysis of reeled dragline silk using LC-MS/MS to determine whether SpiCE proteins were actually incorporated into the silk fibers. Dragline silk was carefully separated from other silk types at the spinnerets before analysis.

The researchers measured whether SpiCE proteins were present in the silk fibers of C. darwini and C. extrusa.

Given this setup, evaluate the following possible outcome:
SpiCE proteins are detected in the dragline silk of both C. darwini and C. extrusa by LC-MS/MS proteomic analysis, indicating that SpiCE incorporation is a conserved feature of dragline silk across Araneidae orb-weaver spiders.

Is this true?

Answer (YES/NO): YES